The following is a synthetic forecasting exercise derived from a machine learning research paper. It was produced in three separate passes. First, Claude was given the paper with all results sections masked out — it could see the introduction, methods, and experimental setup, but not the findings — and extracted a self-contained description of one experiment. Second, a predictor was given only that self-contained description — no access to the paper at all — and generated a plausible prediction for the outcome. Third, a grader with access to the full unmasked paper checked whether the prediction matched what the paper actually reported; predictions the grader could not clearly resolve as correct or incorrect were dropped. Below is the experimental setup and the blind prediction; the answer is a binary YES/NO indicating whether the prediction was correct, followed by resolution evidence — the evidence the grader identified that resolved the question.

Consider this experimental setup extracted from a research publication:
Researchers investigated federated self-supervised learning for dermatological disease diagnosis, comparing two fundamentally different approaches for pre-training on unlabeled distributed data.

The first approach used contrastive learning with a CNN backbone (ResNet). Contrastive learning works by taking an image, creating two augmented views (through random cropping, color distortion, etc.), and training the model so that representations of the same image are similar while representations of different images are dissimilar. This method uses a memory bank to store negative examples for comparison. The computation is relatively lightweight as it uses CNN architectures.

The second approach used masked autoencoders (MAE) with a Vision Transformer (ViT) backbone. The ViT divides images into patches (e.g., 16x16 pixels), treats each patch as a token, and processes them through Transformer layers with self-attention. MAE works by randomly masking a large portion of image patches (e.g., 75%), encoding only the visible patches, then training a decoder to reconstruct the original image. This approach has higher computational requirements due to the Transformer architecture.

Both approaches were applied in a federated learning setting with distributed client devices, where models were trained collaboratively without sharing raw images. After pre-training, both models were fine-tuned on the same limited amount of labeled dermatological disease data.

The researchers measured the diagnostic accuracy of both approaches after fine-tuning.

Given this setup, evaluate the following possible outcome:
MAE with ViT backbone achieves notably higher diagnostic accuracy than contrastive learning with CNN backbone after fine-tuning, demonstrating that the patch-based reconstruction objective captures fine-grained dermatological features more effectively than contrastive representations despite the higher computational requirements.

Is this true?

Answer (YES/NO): YES